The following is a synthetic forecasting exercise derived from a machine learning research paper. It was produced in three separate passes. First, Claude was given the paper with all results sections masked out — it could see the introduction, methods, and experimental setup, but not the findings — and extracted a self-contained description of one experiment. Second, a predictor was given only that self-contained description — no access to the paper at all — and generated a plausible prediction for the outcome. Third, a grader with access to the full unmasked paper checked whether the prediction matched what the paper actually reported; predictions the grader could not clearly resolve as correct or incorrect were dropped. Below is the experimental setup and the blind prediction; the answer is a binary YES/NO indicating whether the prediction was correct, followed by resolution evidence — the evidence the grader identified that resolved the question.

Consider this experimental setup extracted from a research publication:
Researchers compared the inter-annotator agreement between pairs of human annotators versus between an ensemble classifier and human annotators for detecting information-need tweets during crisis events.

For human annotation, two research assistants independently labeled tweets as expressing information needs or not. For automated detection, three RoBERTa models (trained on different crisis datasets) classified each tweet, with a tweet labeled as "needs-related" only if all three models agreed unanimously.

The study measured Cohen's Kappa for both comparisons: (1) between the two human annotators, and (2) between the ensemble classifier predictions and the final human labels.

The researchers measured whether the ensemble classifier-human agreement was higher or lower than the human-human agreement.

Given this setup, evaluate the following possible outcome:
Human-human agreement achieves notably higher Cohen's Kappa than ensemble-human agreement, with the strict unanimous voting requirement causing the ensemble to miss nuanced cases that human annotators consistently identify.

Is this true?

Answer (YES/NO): YES